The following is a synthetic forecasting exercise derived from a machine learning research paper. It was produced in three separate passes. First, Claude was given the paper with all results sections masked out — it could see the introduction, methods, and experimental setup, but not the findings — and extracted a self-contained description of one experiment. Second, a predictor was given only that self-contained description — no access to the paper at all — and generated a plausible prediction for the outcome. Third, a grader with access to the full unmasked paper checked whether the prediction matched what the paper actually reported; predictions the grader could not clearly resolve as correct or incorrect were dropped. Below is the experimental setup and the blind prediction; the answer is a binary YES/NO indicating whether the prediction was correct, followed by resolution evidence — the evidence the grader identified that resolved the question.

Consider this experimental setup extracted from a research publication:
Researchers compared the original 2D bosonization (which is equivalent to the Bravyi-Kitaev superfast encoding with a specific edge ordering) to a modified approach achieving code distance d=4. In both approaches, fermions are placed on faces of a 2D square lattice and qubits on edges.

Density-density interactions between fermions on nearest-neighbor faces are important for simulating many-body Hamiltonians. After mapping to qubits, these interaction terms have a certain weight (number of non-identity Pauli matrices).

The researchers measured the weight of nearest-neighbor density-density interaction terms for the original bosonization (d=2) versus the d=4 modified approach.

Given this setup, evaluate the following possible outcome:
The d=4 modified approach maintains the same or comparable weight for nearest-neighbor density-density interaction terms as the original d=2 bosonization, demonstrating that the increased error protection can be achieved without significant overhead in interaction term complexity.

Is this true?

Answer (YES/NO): NO